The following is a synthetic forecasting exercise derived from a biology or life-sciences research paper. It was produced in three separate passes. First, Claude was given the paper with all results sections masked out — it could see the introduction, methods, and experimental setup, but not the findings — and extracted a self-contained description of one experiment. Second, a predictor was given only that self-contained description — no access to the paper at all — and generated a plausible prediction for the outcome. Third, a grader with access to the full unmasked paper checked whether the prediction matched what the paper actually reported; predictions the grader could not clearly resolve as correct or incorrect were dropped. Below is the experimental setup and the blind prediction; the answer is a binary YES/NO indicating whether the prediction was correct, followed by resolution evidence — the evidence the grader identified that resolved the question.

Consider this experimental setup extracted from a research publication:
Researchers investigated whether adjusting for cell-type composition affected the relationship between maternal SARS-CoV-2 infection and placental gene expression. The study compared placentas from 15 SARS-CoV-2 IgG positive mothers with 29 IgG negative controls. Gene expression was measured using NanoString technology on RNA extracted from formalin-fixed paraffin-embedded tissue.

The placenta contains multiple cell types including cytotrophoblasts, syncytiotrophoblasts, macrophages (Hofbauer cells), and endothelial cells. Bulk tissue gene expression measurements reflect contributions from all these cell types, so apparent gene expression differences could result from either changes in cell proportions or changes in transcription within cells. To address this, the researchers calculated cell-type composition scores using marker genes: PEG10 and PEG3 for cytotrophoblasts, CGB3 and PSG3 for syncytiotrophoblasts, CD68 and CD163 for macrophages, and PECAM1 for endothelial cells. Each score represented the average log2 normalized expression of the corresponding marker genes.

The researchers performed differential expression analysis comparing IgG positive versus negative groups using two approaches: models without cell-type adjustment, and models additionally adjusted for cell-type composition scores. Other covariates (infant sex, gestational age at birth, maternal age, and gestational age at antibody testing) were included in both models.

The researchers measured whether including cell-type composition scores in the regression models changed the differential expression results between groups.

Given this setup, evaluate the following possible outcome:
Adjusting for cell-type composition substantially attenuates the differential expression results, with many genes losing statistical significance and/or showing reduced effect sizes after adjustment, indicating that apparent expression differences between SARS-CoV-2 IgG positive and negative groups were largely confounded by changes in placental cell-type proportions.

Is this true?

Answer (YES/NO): NO